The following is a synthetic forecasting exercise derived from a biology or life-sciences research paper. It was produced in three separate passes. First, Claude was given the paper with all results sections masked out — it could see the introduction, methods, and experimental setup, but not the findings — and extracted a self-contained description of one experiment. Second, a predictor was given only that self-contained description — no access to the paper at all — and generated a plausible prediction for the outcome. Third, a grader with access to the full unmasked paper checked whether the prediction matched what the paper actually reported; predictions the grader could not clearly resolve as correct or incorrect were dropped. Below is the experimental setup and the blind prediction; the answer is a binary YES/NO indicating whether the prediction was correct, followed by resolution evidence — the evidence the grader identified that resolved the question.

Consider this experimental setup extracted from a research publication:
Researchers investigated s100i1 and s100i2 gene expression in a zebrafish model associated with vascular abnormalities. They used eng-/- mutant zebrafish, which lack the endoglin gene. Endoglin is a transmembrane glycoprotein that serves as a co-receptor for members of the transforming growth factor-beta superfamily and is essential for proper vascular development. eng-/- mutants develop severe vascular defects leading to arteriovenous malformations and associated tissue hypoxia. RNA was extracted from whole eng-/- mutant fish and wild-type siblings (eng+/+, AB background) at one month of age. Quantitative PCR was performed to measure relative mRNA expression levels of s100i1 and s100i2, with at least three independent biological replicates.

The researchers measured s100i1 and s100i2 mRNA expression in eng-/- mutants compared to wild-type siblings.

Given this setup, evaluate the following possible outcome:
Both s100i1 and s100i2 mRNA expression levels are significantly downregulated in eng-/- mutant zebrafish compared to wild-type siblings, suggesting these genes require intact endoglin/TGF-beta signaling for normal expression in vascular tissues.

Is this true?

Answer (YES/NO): NO